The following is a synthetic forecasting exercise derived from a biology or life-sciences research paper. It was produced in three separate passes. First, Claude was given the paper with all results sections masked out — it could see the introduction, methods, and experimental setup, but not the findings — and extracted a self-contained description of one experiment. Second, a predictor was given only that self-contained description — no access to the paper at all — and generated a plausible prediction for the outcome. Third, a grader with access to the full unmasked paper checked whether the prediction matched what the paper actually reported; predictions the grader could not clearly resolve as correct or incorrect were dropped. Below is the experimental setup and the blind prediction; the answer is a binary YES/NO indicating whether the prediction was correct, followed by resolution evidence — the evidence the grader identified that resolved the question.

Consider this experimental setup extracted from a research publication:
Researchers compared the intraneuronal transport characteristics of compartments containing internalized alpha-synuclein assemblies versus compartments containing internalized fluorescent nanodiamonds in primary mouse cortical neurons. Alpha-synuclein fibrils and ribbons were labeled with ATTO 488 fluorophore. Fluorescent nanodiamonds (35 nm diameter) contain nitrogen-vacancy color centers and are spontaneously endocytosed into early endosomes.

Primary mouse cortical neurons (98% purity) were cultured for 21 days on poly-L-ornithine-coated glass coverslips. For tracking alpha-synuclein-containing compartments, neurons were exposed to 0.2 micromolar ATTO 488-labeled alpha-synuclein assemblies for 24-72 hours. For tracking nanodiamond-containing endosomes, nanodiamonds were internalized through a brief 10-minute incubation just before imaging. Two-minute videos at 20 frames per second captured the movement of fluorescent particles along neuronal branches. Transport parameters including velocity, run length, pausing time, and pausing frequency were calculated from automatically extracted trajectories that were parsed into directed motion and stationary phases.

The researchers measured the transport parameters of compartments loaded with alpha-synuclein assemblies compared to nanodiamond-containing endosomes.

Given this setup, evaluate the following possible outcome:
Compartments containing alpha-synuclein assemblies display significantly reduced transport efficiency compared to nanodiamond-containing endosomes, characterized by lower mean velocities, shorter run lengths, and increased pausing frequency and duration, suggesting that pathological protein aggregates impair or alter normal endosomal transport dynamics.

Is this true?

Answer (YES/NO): NO